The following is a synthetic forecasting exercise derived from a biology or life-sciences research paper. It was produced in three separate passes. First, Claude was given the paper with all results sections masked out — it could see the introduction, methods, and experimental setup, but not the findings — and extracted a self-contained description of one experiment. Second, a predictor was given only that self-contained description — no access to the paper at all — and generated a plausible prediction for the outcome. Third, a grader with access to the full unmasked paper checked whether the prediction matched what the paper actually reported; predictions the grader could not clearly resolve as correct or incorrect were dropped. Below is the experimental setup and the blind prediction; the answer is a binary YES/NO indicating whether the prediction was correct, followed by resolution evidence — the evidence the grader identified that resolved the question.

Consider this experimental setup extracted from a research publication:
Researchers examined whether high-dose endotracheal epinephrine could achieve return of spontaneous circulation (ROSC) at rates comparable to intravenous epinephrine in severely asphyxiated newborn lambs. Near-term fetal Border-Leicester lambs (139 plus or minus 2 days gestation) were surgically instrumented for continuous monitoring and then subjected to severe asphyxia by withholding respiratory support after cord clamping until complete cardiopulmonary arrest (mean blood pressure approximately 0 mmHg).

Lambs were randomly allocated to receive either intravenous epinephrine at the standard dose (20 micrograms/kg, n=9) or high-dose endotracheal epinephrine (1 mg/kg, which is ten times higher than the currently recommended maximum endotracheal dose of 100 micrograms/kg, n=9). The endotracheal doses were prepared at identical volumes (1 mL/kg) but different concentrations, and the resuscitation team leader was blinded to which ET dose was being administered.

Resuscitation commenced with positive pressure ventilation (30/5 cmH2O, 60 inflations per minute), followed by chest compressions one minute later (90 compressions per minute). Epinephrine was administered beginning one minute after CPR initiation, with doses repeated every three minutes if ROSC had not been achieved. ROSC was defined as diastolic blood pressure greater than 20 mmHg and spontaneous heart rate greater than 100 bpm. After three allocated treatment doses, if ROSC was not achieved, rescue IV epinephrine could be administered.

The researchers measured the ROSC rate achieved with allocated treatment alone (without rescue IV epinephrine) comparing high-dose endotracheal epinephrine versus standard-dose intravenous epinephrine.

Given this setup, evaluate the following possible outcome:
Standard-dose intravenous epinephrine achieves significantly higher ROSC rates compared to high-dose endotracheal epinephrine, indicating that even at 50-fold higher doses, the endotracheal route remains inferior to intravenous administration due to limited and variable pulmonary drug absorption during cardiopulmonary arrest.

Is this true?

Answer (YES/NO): NO